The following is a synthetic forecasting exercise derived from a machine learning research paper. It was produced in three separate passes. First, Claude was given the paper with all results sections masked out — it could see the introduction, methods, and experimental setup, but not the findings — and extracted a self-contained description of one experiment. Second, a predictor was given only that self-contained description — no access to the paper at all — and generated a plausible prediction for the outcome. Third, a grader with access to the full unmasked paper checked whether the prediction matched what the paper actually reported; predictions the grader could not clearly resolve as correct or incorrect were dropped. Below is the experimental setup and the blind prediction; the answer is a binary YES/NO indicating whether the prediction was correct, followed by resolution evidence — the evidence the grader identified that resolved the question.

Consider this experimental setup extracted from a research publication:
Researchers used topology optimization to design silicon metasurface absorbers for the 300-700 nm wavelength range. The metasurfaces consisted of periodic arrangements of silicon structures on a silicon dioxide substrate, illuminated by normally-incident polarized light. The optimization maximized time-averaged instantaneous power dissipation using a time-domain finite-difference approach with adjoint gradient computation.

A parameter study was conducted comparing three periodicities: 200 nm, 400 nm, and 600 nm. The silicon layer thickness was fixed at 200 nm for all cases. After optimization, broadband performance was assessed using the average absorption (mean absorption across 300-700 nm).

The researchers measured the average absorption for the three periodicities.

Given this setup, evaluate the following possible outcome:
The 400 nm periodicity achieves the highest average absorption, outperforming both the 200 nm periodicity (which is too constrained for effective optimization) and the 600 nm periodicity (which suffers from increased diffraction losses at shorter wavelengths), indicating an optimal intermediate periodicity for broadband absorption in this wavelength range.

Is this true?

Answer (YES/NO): YES